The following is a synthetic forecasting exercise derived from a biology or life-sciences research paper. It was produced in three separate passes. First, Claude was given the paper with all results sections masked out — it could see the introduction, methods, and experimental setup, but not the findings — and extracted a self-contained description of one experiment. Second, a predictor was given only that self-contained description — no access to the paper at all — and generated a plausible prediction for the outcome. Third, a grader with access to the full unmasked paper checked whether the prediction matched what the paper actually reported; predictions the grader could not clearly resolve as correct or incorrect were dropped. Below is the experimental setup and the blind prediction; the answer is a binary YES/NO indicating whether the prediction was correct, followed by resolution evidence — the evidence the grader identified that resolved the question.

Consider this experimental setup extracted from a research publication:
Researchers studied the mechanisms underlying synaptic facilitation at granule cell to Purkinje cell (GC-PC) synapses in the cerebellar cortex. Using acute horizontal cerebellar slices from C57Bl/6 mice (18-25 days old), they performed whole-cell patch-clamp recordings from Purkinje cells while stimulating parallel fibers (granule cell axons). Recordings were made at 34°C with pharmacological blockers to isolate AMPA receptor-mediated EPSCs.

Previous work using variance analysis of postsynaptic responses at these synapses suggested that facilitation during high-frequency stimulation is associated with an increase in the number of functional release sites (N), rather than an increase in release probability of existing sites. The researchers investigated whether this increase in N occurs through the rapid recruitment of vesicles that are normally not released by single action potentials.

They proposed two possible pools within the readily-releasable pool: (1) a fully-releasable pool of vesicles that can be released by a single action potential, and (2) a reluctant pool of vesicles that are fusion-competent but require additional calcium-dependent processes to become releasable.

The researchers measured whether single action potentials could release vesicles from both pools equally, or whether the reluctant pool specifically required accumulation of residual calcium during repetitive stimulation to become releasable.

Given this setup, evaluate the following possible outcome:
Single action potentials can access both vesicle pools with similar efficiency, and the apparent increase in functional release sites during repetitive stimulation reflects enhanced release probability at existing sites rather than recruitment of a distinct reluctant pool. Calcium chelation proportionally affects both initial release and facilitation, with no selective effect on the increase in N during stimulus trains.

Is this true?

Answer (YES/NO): NO